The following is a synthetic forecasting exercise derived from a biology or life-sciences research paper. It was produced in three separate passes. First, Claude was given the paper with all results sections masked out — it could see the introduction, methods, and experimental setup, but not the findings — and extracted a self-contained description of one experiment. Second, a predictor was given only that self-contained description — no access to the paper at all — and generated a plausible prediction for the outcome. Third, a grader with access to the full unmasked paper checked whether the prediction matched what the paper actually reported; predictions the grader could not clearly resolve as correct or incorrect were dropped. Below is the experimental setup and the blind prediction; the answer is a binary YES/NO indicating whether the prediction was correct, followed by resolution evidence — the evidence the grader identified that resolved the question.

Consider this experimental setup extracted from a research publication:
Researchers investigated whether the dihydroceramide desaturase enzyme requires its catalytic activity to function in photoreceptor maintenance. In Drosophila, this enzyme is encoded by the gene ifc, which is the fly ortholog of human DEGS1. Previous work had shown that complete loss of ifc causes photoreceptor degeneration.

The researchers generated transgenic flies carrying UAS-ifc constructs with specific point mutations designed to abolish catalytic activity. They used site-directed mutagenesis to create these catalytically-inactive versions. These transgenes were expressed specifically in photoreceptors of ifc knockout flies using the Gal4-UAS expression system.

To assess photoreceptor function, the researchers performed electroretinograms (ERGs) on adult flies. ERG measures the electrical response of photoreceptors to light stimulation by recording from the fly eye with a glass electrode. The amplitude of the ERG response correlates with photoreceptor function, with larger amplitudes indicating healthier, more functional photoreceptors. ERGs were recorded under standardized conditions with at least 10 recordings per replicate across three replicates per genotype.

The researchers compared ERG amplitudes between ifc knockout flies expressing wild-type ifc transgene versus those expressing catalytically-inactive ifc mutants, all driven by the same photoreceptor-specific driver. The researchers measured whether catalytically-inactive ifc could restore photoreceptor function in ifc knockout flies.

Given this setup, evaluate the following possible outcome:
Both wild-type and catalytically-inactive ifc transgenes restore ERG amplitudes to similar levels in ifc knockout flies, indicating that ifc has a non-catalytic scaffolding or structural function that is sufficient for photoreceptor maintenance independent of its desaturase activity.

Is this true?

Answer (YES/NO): NO